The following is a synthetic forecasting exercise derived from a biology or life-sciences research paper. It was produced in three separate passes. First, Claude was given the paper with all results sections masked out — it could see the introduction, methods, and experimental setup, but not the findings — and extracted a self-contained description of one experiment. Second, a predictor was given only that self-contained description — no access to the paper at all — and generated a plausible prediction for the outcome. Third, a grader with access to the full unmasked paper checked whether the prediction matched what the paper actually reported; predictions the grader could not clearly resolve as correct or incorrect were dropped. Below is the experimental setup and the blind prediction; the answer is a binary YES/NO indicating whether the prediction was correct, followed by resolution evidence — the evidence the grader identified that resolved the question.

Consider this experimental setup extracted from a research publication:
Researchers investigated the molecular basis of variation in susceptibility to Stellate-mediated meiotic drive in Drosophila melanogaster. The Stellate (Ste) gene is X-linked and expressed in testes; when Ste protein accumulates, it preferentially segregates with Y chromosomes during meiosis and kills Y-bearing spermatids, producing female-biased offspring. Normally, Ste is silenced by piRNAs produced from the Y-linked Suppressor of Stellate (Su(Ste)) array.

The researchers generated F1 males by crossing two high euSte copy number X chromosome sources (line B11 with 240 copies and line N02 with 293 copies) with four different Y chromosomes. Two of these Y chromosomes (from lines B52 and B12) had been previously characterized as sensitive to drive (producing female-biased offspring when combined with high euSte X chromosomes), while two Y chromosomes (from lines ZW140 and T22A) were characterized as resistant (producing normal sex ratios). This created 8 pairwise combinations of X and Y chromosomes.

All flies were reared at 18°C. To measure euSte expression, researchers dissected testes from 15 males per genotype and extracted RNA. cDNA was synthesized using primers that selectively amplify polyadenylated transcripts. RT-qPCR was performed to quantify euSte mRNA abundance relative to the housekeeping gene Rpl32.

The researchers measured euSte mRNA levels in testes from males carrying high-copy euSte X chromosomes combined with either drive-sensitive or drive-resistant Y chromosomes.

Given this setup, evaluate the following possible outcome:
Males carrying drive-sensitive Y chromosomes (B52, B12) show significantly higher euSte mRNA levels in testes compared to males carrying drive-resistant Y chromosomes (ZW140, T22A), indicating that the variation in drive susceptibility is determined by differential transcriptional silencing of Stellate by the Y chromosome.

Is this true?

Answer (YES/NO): NO